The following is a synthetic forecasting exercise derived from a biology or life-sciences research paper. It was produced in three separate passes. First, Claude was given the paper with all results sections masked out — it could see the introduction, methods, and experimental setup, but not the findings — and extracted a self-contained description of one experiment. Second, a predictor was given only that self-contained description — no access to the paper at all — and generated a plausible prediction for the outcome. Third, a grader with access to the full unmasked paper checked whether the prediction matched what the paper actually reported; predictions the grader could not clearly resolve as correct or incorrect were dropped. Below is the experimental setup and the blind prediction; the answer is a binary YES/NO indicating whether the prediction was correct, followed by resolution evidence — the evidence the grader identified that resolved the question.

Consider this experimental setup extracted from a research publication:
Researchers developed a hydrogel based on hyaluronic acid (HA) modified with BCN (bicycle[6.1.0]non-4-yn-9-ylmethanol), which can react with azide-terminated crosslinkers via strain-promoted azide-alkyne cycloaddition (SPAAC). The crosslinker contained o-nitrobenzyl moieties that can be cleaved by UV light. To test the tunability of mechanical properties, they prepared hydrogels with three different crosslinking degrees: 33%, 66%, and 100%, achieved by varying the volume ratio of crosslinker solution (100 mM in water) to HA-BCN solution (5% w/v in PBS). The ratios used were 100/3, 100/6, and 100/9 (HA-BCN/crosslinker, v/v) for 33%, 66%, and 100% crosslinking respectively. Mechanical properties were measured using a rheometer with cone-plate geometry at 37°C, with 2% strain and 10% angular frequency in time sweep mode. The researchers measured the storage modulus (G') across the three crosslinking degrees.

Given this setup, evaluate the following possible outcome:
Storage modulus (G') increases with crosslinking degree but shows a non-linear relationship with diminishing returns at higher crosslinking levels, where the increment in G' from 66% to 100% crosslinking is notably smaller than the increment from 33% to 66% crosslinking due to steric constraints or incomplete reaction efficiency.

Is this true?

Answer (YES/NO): NO